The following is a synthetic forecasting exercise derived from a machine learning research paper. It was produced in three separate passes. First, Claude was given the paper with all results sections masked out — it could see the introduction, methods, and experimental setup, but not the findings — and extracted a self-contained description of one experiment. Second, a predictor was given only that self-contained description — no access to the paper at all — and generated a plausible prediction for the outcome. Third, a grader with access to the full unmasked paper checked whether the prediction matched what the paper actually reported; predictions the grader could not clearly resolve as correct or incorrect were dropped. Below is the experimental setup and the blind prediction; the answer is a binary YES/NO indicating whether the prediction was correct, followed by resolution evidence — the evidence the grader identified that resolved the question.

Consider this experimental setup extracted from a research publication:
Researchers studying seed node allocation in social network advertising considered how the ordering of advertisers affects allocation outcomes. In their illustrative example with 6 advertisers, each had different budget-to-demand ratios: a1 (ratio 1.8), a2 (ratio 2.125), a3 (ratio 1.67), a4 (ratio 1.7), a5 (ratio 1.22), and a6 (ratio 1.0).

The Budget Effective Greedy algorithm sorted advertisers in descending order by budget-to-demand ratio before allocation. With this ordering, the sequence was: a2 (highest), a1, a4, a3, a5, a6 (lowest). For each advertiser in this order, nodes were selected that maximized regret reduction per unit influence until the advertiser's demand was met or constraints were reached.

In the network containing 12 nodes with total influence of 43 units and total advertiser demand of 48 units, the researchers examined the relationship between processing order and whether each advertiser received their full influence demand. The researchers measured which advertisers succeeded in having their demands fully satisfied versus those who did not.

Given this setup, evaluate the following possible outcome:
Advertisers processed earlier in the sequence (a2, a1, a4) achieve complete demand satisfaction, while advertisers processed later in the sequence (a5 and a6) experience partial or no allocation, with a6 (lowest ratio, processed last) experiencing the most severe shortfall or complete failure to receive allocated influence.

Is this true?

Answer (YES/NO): YES